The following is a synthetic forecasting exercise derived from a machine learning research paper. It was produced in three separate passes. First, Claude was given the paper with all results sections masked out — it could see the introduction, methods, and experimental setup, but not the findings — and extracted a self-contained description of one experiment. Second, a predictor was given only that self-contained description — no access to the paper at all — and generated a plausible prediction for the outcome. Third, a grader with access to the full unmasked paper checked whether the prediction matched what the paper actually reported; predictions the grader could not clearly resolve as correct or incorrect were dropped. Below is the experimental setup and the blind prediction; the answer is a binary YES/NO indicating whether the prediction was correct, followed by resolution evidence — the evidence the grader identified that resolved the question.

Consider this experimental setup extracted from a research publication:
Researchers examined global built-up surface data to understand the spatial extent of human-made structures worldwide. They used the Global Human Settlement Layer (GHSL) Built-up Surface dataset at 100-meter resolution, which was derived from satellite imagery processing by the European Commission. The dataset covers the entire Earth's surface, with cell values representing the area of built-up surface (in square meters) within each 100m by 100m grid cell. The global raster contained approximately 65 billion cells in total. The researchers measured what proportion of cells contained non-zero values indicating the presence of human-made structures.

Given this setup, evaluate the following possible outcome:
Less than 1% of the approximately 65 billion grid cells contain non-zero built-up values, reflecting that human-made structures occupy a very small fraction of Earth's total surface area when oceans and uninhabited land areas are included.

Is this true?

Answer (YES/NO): YES